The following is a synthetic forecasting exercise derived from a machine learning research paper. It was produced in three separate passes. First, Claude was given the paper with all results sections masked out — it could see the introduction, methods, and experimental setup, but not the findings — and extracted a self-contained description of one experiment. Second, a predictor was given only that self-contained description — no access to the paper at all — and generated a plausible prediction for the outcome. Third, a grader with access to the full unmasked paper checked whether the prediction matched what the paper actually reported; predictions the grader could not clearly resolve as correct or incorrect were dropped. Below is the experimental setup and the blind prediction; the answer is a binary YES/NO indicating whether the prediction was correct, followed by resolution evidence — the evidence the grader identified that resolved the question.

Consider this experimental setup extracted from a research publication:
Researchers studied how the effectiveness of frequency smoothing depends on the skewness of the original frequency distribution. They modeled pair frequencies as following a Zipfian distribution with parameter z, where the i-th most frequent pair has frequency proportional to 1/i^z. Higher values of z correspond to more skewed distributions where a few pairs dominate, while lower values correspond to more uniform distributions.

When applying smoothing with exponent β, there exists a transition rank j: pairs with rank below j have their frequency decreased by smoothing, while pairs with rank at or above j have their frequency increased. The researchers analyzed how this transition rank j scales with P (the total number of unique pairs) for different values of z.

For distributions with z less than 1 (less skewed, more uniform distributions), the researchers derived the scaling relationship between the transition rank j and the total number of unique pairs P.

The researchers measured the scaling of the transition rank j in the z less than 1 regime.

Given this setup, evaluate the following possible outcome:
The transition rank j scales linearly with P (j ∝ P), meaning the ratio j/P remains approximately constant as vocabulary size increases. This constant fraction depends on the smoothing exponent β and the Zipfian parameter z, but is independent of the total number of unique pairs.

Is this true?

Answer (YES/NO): YES